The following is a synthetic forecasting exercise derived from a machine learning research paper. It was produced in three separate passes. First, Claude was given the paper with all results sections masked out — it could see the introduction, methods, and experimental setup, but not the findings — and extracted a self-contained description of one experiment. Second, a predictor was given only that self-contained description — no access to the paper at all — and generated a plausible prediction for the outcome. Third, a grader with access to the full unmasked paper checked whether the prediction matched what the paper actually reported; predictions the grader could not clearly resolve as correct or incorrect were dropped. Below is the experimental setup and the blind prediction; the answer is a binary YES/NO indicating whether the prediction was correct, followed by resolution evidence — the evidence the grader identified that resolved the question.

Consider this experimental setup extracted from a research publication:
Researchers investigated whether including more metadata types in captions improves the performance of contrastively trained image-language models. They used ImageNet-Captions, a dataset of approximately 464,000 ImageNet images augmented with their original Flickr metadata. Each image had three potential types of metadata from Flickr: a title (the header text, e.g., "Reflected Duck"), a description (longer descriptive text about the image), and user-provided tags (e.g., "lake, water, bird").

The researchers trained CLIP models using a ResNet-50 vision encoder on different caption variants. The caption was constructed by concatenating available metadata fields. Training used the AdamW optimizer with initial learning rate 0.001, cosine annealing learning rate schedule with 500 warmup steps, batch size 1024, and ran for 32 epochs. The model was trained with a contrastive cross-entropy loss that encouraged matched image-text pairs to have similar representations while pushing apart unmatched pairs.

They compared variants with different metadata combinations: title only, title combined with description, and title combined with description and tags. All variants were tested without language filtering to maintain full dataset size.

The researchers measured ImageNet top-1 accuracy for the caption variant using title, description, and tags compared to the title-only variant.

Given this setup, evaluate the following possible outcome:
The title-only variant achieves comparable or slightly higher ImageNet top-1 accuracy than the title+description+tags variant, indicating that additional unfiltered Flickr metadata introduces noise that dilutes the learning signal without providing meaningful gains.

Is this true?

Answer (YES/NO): NO